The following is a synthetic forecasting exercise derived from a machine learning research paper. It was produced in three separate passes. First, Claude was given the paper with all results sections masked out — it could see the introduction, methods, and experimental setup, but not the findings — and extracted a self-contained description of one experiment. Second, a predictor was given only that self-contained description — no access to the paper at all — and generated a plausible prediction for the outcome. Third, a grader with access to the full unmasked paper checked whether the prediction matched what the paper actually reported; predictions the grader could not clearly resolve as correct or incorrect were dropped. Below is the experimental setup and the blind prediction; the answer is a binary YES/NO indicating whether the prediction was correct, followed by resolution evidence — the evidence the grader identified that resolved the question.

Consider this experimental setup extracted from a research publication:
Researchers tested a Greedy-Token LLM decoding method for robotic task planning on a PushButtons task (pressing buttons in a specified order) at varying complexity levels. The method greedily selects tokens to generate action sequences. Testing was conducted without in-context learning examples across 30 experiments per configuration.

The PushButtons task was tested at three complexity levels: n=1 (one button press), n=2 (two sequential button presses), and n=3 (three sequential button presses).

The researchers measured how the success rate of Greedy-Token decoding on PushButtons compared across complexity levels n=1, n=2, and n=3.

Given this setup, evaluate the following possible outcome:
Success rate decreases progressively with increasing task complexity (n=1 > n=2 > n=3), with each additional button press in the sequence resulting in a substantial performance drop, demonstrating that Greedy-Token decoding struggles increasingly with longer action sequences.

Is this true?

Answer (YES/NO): NO